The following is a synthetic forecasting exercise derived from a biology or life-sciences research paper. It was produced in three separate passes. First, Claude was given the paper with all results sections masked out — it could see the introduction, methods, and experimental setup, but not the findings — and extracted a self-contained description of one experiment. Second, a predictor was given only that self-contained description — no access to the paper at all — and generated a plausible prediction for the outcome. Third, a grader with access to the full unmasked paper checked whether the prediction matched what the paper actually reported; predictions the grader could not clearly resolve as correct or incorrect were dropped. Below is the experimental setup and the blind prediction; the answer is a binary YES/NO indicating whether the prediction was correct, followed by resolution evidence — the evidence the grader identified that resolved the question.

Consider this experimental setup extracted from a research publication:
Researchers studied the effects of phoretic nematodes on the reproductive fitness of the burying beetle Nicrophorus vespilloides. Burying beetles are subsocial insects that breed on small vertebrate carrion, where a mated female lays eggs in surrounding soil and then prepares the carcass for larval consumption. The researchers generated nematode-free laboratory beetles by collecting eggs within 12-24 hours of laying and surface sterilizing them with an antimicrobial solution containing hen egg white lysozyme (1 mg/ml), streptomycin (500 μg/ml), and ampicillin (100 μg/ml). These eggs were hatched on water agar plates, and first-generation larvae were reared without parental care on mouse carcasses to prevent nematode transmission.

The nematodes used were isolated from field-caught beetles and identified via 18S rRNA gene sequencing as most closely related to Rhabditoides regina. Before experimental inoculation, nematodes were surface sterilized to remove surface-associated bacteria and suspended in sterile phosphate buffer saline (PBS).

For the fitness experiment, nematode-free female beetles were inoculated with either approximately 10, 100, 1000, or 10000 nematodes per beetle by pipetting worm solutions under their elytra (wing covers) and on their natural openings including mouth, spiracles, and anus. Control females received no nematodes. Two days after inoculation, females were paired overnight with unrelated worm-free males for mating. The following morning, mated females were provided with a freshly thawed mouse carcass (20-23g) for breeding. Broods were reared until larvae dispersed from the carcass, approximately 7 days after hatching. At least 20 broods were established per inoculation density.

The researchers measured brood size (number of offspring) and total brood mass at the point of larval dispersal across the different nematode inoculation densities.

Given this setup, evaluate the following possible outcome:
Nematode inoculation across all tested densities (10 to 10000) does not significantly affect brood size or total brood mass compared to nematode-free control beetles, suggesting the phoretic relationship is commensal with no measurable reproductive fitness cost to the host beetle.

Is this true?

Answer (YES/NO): NO